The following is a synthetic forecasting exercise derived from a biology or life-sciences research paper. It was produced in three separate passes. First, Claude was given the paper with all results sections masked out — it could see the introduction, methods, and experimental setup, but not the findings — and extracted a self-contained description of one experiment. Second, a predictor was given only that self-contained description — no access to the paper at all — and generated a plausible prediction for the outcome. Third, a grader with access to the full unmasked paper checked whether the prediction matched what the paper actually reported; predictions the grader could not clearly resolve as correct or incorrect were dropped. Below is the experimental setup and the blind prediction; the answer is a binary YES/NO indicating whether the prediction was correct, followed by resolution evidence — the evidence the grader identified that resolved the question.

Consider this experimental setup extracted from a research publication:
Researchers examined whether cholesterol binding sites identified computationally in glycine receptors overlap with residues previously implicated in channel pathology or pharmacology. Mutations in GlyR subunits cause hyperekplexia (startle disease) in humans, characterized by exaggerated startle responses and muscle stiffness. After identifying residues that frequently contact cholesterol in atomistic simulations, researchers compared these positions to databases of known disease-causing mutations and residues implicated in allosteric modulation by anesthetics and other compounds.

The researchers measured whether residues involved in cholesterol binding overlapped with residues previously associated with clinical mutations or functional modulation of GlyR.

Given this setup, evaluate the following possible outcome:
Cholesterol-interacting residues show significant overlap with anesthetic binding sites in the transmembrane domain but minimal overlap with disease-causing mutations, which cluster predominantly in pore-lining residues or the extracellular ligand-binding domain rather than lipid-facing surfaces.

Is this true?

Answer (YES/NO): NO